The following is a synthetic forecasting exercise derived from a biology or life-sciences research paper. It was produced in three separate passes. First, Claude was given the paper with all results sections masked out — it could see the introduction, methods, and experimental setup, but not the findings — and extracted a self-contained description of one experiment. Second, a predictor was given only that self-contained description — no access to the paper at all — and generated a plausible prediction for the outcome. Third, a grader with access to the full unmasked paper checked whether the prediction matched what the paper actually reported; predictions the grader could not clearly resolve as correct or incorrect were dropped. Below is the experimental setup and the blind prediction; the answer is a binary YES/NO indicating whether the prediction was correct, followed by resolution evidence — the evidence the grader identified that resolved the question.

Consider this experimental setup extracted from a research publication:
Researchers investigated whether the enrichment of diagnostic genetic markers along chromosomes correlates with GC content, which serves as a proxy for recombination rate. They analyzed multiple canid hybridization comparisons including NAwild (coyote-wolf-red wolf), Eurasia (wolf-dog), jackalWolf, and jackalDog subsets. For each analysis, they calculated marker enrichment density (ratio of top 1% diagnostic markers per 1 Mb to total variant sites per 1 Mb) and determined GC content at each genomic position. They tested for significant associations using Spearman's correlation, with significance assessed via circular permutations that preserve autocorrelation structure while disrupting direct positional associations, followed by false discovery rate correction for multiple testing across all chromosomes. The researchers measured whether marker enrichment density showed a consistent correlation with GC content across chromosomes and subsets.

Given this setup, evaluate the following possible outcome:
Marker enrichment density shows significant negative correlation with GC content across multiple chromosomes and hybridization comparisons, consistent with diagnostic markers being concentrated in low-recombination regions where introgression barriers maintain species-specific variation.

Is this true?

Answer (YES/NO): NO